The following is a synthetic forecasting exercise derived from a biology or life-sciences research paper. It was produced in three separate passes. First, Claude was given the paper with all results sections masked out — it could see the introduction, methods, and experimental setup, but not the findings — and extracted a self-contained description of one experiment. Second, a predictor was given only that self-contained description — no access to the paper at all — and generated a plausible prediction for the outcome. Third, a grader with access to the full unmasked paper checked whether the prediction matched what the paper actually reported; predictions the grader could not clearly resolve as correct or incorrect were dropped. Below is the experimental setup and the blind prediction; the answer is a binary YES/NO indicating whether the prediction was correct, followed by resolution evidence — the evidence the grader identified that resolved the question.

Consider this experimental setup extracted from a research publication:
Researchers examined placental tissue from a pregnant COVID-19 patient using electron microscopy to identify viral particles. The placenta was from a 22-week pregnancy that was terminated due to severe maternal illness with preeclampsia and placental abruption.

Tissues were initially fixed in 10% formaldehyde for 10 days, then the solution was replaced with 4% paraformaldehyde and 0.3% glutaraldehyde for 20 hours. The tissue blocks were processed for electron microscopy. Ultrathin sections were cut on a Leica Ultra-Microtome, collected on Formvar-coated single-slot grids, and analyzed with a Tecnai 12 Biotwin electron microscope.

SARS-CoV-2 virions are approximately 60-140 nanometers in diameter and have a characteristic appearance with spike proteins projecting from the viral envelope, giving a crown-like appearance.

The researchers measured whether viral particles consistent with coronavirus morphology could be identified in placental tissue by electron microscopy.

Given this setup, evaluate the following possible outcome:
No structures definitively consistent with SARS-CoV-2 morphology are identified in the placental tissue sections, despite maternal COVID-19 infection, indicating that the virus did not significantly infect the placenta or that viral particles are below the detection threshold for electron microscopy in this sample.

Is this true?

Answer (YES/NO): NO